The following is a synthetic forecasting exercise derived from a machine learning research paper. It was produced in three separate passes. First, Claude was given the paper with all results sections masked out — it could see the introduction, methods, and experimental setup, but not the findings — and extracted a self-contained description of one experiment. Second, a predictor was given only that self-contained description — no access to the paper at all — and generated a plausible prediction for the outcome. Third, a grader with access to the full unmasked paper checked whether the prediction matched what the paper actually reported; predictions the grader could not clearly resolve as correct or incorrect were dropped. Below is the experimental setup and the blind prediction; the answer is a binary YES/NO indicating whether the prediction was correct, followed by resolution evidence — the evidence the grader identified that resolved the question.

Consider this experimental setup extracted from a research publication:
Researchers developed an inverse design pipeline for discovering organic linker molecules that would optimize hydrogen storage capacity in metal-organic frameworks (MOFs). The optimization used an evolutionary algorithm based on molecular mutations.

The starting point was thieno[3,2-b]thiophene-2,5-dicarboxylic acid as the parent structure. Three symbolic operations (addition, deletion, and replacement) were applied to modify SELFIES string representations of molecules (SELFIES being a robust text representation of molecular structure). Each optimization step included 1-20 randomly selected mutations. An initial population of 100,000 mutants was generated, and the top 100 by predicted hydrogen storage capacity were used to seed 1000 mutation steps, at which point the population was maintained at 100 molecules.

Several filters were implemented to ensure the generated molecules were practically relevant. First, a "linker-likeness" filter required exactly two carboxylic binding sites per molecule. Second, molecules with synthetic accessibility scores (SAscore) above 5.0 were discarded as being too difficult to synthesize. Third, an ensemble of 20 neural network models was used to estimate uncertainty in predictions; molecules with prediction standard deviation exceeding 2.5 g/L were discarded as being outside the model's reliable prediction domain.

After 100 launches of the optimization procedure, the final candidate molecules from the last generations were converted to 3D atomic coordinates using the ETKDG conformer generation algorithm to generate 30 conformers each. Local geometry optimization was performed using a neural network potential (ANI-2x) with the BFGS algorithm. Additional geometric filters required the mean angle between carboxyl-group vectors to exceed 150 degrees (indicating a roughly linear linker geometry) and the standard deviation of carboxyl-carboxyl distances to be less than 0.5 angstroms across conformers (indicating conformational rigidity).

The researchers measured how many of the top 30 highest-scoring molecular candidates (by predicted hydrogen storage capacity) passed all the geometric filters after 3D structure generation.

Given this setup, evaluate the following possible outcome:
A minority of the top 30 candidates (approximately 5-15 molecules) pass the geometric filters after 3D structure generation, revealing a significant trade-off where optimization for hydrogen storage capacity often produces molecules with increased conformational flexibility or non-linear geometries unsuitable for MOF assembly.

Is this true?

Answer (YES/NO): NO